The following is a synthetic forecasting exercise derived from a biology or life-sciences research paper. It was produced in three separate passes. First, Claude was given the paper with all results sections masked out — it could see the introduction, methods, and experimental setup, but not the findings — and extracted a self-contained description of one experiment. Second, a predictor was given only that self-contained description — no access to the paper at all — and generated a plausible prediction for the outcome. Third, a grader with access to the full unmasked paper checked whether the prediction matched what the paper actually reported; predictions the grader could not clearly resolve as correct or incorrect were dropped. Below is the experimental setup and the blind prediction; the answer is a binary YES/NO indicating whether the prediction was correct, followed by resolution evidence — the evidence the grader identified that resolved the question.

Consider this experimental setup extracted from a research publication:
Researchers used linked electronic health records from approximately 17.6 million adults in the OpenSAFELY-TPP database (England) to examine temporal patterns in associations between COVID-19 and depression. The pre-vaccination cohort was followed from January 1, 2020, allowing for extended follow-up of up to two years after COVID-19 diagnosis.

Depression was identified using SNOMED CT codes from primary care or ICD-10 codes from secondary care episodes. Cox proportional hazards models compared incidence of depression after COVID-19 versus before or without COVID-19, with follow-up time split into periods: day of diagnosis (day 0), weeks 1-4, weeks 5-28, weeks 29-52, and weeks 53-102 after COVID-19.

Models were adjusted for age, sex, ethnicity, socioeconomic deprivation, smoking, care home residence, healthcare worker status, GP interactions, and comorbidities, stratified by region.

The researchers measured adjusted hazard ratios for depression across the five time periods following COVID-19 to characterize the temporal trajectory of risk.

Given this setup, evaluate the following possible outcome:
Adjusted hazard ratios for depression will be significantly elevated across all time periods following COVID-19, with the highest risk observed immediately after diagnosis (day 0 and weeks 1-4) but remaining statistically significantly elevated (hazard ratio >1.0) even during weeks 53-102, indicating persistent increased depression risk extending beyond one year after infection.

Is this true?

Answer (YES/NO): YES